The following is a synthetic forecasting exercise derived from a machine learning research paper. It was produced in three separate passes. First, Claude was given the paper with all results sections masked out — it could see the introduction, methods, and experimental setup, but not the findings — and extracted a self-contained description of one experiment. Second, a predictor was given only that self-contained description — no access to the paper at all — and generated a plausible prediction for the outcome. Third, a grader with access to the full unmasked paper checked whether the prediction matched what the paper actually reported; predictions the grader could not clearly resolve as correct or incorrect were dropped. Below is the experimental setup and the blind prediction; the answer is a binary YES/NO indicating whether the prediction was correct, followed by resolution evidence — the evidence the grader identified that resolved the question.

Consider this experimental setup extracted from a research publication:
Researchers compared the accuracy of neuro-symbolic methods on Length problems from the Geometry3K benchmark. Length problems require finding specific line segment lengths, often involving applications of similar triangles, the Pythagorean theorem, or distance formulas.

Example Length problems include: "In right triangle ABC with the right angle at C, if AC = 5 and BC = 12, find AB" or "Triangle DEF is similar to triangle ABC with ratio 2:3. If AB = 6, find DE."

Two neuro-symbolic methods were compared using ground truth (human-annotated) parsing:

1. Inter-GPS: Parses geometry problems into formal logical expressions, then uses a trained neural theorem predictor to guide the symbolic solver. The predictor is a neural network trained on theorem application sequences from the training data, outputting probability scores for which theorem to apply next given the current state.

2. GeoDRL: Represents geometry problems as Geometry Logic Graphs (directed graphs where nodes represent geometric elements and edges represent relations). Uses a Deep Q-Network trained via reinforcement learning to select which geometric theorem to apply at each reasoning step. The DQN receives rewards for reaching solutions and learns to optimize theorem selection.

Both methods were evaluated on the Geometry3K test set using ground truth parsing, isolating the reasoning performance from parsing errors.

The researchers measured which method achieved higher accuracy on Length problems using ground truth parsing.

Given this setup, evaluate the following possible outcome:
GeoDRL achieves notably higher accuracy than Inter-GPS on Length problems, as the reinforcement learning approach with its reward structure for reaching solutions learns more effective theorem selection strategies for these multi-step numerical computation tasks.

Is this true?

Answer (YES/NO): YES